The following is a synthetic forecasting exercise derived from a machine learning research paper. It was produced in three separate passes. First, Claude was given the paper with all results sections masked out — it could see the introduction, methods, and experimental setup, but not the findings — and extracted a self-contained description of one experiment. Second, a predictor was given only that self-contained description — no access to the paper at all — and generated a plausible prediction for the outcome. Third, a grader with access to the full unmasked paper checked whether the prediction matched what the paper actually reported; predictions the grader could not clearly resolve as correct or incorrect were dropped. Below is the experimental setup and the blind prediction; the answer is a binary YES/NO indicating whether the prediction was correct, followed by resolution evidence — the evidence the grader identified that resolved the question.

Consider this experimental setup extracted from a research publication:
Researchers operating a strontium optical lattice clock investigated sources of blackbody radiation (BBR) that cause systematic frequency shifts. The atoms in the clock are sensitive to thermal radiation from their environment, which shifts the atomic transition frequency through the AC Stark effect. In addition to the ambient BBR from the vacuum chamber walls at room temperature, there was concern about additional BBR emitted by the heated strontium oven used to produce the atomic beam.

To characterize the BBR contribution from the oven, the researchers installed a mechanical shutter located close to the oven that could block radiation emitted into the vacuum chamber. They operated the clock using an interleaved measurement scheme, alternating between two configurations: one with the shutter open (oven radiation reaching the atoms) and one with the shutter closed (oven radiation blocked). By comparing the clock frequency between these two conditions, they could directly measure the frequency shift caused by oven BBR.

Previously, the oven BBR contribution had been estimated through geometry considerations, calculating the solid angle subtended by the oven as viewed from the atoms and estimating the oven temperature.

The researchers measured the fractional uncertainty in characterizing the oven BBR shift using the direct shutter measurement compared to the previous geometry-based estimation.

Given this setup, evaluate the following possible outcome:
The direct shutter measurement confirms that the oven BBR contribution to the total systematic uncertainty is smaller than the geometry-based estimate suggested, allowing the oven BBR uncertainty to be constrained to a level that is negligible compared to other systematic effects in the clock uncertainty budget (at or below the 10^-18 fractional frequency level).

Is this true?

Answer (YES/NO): NO